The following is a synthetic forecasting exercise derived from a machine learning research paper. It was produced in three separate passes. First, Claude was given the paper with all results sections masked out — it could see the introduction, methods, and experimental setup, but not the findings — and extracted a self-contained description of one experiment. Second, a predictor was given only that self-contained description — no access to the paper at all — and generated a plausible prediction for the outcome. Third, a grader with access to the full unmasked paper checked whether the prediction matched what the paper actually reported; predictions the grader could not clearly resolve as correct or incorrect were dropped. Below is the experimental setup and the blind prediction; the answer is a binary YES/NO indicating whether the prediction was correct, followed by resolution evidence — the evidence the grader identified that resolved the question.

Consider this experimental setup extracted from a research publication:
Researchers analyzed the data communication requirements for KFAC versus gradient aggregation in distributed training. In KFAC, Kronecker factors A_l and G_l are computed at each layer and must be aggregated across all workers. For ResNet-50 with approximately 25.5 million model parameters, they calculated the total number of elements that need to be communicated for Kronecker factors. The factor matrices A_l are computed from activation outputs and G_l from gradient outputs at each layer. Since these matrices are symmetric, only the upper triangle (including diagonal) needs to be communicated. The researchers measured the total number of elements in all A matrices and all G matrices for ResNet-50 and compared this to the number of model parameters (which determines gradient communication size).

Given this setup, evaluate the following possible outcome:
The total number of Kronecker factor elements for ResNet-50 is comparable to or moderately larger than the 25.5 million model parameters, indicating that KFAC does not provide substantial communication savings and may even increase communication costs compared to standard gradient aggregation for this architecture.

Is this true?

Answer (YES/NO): NO